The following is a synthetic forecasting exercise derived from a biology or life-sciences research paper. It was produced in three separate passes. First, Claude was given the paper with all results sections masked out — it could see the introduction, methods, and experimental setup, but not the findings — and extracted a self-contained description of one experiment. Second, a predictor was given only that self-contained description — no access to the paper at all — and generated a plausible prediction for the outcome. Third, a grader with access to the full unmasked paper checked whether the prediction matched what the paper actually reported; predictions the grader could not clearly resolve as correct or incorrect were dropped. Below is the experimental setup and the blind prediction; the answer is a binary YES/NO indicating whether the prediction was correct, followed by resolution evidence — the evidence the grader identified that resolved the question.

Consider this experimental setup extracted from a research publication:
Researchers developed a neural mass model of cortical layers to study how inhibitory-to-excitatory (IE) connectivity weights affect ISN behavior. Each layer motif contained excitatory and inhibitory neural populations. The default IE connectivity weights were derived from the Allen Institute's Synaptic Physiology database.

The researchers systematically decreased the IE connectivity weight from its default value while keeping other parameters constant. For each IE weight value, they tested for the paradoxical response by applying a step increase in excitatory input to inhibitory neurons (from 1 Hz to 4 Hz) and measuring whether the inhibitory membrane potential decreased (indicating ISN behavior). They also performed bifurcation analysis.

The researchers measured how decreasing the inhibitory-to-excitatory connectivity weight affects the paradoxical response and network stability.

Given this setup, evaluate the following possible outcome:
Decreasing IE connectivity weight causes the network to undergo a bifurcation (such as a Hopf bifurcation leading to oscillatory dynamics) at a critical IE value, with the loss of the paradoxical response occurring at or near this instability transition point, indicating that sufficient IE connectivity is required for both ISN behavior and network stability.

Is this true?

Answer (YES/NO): NO